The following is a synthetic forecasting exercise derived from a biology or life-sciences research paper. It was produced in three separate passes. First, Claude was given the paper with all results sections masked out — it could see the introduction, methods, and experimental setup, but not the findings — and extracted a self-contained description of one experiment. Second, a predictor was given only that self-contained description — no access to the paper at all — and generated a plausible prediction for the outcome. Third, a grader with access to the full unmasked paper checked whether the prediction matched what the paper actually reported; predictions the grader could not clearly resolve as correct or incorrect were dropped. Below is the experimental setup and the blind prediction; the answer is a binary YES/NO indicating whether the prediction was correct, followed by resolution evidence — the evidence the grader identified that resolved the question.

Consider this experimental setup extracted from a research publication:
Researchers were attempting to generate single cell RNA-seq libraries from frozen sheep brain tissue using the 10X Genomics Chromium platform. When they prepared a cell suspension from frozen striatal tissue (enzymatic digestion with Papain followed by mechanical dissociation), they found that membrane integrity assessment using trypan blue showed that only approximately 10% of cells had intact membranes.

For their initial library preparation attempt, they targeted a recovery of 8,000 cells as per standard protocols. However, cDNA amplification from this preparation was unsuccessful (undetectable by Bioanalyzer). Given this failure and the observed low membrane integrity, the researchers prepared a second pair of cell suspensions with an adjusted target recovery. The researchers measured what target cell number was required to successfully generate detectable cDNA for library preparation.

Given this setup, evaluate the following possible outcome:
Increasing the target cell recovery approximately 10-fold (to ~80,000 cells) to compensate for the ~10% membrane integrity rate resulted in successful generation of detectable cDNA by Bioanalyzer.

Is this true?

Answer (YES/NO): YES